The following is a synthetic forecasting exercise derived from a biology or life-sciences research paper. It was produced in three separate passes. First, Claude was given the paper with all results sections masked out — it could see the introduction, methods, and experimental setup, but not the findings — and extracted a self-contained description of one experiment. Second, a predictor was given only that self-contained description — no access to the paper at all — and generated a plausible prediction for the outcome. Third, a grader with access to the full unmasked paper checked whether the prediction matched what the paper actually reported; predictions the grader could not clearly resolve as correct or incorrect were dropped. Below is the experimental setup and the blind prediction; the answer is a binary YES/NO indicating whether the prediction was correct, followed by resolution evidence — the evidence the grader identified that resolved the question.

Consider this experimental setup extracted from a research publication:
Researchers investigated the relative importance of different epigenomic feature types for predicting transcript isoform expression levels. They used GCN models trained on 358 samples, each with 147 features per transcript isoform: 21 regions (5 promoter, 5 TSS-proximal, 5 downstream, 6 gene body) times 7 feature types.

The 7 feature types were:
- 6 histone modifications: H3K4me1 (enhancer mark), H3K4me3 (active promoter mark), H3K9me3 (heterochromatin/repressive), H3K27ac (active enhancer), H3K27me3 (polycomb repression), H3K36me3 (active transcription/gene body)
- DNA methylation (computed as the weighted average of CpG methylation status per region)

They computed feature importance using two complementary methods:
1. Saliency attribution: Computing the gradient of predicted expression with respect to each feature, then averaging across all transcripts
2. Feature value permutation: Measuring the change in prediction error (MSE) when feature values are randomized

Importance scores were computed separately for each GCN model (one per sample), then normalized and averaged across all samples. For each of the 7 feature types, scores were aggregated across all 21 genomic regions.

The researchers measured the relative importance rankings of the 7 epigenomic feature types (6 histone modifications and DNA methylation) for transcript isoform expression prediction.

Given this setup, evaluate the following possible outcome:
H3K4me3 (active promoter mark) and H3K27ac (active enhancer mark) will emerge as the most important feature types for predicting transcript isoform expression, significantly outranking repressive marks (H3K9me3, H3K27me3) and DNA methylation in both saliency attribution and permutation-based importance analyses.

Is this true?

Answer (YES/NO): NO